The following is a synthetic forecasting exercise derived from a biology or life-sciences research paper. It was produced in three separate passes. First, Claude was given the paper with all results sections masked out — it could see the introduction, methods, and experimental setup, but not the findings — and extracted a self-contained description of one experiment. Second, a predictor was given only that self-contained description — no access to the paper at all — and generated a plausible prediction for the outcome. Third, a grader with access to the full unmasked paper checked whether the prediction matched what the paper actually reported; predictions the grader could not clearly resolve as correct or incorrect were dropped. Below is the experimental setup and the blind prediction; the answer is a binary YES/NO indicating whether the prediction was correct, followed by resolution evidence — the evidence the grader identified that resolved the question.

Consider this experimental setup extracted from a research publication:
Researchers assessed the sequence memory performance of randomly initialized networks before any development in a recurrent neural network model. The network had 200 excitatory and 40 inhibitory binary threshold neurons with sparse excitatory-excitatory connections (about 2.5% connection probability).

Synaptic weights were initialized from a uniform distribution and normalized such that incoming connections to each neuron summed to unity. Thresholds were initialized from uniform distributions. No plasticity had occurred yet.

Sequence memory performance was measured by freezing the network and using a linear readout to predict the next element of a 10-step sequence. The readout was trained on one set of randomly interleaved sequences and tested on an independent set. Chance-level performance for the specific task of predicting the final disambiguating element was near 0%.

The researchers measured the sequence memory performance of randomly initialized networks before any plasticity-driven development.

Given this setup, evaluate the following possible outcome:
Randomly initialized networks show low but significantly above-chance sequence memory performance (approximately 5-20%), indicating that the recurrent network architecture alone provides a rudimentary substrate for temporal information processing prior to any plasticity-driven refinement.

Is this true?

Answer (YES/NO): NO